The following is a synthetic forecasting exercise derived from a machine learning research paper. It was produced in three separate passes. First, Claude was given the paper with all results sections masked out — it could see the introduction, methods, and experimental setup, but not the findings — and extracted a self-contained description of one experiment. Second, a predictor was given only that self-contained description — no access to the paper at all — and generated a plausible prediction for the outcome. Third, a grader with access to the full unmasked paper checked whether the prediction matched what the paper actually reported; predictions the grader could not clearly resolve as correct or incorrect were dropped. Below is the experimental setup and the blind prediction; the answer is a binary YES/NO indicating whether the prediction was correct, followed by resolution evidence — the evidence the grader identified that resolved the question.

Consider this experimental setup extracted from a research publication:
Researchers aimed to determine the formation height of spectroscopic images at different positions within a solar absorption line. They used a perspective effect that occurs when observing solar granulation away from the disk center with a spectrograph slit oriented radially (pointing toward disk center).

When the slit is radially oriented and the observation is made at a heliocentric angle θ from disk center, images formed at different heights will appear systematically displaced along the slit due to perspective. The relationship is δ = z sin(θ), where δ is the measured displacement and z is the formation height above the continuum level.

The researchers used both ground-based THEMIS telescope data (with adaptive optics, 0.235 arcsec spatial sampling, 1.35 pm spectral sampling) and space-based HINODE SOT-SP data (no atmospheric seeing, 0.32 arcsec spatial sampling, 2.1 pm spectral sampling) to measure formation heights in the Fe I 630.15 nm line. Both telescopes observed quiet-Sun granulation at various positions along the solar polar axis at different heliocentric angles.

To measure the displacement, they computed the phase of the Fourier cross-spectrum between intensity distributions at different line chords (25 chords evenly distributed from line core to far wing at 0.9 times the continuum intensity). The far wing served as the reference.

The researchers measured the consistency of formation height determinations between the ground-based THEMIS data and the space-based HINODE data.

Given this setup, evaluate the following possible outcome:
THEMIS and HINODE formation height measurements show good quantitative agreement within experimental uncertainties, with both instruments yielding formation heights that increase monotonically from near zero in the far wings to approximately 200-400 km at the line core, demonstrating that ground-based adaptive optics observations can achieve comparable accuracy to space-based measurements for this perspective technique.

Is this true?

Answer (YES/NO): NO